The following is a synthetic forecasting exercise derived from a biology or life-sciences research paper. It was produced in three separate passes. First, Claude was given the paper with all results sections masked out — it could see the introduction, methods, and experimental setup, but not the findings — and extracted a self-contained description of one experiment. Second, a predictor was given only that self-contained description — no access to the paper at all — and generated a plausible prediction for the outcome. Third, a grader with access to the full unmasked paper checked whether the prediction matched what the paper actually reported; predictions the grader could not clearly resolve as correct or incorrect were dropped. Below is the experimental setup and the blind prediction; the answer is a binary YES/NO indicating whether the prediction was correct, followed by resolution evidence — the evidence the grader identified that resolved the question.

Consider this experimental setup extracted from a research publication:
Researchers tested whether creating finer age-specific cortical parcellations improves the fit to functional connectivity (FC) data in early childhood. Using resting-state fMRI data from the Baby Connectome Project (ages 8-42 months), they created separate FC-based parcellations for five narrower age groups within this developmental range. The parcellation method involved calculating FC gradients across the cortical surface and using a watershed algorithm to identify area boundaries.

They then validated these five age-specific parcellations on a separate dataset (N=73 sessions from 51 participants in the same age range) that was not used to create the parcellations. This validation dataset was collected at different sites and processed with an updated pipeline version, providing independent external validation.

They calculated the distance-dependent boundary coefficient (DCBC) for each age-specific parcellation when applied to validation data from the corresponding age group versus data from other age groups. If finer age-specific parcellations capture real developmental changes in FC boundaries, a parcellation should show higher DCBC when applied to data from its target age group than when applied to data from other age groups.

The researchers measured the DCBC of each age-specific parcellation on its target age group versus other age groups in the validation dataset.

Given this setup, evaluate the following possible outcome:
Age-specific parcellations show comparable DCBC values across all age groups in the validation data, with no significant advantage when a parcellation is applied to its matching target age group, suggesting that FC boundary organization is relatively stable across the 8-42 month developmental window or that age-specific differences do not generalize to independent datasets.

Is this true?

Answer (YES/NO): NO